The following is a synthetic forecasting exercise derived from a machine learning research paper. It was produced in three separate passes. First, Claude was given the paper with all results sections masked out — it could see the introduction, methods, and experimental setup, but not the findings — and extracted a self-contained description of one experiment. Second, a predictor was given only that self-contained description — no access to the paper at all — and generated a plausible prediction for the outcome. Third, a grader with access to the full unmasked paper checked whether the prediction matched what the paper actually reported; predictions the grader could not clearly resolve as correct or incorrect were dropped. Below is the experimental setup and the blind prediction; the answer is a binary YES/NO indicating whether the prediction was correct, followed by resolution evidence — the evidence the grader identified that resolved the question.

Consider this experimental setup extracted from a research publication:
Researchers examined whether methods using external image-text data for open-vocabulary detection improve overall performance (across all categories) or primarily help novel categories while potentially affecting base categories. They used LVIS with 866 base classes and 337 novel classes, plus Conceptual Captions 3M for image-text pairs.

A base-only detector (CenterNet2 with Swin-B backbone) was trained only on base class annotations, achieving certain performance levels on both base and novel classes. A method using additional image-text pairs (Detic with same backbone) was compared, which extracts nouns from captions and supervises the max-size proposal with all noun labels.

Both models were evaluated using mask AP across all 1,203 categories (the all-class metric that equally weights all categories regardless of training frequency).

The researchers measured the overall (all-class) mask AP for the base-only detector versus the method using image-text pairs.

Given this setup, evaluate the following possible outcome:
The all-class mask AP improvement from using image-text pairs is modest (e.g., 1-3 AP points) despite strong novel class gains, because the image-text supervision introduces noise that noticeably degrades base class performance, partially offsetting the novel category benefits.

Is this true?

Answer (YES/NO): NO